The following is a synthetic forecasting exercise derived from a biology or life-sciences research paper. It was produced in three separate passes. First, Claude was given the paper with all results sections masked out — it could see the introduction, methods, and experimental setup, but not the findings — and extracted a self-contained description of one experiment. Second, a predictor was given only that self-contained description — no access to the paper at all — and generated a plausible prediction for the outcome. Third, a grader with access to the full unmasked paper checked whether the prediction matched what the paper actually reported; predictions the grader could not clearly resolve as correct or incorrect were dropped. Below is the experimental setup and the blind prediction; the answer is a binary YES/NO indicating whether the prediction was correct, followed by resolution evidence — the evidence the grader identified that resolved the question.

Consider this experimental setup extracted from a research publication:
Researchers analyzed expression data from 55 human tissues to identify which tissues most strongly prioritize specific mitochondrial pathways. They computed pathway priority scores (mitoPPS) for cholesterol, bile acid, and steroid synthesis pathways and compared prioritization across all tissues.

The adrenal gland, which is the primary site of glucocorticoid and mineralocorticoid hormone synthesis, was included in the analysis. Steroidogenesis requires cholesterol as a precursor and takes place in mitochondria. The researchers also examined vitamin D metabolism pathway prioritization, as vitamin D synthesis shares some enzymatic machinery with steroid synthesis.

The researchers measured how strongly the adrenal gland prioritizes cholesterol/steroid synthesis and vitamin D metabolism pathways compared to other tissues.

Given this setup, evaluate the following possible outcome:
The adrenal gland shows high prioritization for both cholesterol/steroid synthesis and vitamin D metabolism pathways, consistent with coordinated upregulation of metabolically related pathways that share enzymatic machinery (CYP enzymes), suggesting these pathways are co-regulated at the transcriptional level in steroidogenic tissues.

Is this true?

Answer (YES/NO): YES